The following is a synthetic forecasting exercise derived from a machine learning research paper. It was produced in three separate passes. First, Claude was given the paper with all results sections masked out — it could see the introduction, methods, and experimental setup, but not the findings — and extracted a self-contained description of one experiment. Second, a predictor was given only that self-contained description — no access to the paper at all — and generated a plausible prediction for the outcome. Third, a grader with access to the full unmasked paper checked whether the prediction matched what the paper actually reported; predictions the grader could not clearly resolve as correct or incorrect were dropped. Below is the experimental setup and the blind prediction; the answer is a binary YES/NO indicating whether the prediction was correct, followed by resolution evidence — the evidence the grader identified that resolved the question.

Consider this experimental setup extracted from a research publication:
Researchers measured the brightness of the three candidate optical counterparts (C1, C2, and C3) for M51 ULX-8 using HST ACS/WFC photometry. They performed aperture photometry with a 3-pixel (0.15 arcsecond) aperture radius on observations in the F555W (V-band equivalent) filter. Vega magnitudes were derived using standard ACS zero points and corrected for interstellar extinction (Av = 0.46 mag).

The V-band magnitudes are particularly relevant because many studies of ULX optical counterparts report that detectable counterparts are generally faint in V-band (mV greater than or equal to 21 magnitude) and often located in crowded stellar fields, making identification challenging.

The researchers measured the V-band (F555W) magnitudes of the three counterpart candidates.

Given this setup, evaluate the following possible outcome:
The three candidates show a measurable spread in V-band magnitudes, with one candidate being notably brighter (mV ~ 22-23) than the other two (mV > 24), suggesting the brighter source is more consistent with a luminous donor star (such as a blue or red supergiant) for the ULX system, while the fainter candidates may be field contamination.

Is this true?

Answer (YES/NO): NO